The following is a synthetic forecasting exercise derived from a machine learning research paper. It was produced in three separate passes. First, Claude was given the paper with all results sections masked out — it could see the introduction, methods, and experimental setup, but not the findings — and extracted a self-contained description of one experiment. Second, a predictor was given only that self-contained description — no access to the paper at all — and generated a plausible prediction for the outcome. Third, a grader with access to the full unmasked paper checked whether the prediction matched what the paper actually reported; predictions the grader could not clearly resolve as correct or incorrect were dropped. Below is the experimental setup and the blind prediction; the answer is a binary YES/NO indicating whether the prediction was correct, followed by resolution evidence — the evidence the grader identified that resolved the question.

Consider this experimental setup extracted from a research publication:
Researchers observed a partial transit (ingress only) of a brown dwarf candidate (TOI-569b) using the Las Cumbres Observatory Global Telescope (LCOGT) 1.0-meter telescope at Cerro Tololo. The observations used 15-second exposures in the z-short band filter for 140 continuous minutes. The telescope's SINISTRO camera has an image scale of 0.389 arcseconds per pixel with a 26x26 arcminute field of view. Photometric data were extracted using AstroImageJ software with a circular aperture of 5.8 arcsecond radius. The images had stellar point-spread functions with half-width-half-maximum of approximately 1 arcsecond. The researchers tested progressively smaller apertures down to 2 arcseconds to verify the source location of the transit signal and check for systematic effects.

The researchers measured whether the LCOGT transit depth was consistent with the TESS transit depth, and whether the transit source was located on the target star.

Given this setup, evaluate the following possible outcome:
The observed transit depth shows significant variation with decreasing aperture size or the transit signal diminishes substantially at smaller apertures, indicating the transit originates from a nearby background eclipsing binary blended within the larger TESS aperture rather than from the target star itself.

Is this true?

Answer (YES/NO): NO